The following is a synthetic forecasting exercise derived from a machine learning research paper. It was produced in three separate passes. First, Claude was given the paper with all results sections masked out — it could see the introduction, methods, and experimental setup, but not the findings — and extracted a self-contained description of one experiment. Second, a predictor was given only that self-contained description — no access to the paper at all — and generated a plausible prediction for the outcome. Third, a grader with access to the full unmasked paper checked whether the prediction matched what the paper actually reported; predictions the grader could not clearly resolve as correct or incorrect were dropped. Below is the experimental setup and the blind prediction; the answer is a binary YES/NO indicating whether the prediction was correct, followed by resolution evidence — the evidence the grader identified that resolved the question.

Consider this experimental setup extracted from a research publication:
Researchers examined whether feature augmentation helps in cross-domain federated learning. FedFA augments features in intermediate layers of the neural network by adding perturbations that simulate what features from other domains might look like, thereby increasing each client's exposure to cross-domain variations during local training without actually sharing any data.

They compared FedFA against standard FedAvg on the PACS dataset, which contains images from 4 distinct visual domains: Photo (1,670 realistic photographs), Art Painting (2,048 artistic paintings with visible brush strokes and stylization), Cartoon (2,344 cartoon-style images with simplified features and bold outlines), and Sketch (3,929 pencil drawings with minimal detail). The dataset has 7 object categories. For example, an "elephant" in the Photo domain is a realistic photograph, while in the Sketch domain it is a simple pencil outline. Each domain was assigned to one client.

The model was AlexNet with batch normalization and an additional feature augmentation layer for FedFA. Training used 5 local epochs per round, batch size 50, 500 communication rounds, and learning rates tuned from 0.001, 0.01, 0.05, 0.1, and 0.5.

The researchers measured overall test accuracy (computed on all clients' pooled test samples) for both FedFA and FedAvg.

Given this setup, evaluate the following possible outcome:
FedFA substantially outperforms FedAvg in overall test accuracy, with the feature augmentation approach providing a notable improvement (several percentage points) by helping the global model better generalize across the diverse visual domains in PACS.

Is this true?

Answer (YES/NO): NO